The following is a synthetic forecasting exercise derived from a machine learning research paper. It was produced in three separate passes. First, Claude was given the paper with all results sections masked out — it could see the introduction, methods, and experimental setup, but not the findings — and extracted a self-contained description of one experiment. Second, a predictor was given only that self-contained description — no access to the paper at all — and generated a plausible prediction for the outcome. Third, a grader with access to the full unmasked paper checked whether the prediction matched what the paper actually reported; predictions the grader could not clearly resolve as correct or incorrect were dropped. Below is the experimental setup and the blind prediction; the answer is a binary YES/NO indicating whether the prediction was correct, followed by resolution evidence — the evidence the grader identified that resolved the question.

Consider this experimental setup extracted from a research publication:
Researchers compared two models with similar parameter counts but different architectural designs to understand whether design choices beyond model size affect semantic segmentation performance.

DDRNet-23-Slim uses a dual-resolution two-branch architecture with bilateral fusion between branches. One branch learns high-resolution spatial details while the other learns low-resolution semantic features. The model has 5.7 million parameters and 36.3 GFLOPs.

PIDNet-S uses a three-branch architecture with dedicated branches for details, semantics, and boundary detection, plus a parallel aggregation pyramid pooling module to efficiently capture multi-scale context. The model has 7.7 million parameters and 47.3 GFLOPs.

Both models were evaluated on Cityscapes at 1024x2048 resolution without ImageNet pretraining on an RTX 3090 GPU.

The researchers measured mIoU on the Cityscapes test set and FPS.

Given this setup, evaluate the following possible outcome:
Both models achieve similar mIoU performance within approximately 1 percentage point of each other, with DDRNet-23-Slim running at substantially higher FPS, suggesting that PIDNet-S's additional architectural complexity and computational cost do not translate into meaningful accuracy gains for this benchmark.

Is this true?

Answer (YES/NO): NO